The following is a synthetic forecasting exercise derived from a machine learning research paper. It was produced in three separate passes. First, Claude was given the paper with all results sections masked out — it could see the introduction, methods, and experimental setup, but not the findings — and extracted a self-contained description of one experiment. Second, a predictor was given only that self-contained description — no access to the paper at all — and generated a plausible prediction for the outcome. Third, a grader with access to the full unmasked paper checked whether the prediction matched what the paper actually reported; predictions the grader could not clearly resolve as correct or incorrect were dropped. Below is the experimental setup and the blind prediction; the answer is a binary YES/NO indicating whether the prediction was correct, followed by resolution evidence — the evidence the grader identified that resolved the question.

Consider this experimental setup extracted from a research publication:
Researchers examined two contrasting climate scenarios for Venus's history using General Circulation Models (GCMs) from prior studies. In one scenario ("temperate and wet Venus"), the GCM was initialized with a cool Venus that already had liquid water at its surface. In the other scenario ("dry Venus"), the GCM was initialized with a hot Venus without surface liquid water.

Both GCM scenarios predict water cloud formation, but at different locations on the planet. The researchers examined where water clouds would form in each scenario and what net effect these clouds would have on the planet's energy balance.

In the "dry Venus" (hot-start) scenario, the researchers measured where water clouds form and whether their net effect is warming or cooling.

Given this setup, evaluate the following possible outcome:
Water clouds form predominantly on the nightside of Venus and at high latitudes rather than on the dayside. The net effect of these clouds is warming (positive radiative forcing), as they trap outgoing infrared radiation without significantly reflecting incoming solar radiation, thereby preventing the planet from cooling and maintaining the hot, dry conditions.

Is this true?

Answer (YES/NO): YES